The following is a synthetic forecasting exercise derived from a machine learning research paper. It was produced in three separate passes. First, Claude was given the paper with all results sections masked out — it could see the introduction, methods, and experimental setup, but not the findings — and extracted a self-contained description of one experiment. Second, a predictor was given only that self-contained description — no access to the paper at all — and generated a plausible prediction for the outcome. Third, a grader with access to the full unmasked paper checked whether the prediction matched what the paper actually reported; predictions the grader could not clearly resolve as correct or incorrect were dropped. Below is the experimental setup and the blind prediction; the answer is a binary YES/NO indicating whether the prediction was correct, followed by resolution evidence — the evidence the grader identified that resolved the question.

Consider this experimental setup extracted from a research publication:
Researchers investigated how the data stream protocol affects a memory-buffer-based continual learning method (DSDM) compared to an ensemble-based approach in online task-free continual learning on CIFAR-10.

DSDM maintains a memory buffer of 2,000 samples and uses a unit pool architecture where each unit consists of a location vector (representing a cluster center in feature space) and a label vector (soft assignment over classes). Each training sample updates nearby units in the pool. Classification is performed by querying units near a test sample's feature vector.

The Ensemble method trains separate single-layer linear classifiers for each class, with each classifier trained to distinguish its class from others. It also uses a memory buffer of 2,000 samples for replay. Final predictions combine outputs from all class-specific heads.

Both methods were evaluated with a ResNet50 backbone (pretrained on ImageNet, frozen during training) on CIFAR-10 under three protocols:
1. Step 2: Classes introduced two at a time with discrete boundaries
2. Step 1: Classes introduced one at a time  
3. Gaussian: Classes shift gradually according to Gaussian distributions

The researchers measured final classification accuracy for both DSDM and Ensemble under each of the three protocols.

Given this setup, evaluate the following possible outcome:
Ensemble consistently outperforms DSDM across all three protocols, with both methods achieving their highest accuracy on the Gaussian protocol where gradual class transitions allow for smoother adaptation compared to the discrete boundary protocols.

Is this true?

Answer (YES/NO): NO